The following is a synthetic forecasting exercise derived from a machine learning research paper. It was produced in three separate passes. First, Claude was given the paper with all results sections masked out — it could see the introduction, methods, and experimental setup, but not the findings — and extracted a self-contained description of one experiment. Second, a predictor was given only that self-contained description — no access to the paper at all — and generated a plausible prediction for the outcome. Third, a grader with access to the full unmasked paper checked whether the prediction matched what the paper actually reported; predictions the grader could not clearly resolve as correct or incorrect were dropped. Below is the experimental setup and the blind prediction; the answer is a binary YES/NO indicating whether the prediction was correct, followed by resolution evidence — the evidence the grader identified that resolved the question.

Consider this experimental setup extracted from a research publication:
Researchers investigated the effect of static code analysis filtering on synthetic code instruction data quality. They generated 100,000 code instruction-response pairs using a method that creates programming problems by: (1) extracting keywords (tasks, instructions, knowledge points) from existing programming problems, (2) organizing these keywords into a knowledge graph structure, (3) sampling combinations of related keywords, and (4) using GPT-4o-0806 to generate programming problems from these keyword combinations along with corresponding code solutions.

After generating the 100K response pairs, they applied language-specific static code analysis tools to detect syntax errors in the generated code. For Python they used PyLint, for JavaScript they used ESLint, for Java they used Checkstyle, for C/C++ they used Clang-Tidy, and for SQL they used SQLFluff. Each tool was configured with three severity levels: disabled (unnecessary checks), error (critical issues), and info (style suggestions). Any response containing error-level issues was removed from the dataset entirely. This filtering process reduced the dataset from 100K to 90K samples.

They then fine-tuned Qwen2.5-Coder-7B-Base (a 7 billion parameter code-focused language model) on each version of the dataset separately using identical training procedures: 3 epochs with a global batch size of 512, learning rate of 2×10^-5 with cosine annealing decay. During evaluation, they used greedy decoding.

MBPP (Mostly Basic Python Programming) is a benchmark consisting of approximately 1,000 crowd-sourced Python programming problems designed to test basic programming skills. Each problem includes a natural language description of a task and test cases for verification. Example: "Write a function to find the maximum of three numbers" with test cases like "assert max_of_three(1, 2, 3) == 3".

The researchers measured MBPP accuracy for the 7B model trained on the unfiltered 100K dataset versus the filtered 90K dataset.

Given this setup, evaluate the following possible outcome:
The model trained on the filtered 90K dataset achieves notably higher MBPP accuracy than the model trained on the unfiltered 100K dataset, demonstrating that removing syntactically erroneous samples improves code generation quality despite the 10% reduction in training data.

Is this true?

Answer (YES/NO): YES